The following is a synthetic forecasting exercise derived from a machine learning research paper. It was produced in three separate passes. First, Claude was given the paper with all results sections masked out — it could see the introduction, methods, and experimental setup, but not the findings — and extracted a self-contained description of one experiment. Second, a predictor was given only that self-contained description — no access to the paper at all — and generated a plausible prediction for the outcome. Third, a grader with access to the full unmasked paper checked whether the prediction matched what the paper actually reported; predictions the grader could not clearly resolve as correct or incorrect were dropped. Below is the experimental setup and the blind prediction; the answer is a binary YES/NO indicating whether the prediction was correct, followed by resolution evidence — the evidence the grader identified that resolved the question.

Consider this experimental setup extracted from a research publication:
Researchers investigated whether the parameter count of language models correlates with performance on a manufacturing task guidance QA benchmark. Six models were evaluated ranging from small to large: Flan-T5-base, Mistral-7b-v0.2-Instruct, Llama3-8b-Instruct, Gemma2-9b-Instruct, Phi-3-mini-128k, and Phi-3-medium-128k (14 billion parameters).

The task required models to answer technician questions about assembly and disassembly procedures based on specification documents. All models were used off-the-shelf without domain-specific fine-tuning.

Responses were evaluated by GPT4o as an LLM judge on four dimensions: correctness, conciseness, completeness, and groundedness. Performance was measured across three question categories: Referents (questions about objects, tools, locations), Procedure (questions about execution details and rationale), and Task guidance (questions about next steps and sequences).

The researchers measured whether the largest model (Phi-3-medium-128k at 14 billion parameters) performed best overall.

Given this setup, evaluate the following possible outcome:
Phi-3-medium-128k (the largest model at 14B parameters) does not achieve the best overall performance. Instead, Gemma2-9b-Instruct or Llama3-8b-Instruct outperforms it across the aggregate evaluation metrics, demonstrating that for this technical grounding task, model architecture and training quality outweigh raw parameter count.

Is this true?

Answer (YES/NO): NO